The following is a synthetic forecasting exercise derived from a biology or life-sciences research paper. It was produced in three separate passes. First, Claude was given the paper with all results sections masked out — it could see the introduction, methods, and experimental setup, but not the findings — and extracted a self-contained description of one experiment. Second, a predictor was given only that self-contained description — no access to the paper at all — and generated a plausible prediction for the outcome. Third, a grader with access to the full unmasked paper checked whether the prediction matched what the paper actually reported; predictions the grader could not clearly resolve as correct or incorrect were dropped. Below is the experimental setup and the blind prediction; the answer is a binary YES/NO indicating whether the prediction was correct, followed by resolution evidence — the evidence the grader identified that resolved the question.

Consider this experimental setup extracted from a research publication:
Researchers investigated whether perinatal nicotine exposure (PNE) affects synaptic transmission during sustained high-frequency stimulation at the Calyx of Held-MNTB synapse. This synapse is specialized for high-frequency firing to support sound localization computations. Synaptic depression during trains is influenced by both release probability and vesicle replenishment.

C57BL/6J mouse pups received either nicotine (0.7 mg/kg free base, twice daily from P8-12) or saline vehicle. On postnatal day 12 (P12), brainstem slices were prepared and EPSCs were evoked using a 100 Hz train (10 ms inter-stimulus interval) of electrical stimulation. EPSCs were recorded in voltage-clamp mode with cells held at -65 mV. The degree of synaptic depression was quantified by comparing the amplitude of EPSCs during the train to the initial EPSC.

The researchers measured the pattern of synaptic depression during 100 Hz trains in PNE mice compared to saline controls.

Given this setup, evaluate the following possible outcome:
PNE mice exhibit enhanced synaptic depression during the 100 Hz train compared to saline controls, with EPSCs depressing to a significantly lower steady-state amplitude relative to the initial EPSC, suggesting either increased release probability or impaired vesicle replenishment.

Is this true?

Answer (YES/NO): NO